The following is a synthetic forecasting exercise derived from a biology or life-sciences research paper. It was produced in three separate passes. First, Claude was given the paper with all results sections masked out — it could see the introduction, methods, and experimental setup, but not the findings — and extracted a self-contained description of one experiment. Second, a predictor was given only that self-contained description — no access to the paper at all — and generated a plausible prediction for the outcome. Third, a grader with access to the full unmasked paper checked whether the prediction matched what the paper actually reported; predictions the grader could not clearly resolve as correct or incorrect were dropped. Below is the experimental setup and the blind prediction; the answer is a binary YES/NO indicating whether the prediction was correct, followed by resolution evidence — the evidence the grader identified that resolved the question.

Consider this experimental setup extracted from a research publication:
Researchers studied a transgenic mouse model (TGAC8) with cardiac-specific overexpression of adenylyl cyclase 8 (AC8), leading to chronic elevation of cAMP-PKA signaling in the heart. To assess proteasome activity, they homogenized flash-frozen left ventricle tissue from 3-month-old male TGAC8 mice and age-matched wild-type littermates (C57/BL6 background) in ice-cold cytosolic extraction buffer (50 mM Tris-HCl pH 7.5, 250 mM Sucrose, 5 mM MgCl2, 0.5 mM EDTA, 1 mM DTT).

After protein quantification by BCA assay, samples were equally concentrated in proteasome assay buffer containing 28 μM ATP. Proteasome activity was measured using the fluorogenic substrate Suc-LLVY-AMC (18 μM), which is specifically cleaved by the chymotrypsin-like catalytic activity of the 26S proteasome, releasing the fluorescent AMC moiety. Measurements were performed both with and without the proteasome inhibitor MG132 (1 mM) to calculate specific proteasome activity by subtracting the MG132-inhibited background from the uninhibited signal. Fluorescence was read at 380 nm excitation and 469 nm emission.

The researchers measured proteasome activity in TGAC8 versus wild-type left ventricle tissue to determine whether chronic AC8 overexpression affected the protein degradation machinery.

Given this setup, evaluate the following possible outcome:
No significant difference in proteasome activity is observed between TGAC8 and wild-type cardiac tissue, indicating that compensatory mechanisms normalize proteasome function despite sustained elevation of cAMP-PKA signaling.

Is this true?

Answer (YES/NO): NO